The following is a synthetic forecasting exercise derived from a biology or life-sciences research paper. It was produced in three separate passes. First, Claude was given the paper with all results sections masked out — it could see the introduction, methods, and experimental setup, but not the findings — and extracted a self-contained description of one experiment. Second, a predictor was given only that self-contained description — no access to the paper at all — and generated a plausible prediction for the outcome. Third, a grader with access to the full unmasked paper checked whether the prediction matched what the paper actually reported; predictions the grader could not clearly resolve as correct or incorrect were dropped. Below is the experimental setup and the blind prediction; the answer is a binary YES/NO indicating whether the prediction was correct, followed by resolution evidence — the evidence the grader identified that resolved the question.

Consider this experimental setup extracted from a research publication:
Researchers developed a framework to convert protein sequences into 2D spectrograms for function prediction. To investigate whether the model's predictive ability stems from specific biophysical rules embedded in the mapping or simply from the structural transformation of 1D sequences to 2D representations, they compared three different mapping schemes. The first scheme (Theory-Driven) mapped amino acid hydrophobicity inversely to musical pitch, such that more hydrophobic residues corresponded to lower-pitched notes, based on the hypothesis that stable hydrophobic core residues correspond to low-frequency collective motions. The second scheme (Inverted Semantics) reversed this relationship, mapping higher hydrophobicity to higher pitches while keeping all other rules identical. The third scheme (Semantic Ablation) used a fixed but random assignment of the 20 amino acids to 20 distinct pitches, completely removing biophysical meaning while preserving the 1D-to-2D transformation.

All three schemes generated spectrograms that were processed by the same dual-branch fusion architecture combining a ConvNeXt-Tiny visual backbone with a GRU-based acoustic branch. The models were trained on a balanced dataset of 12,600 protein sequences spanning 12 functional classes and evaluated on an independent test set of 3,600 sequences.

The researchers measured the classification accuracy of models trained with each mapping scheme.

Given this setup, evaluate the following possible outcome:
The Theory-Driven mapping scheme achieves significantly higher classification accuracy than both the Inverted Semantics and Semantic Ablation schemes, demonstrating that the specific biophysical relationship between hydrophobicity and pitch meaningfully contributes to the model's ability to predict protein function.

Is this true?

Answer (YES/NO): NO